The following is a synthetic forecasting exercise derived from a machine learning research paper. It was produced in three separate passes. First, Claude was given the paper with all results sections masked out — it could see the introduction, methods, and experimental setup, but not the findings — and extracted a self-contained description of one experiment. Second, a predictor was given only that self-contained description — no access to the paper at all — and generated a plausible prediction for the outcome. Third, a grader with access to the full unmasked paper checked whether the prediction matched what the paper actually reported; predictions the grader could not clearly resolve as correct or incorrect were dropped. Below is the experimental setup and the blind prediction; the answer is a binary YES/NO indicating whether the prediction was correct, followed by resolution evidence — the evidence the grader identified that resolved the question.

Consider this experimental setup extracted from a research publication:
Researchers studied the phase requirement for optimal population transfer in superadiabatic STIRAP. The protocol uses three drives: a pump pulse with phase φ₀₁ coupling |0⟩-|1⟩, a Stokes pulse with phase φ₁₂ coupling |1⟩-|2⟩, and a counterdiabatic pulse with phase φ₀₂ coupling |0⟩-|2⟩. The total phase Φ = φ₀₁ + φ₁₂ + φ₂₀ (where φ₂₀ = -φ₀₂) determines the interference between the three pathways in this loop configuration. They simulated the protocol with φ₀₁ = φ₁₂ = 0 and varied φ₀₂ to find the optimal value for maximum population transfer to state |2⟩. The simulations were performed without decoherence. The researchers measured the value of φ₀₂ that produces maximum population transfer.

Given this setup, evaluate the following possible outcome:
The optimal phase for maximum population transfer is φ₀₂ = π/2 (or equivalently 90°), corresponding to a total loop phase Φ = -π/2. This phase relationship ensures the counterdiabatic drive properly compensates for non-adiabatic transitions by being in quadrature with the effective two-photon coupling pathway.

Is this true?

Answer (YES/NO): YES